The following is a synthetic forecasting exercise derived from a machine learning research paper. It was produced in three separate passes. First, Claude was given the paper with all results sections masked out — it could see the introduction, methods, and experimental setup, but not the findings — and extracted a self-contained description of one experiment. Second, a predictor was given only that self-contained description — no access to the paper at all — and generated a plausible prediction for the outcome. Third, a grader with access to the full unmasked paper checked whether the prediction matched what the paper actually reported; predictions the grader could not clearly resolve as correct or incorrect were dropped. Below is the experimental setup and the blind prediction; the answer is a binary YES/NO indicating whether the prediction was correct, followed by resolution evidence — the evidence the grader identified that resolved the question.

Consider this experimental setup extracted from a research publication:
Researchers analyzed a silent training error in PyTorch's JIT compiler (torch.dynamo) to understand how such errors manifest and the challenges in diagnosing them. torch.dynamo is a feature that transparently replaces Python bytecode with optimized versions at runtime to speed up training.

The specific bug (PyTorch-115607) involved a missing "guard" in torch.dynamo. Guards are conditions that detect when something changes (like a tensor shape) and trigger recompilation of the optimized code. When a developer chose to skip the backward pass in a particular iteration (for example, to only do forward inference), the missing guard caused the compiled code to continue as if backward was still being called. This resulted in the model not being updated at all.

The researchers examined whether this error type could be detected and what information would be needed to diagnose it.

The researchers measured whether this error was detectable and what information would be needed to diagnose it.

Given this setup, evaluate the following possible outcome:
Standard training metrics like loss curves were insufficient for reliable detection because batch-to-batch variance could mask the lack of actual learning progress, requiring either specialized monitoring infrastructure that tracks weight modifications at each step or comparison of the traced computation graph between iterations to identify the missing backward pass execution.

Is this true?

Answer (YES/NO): NO